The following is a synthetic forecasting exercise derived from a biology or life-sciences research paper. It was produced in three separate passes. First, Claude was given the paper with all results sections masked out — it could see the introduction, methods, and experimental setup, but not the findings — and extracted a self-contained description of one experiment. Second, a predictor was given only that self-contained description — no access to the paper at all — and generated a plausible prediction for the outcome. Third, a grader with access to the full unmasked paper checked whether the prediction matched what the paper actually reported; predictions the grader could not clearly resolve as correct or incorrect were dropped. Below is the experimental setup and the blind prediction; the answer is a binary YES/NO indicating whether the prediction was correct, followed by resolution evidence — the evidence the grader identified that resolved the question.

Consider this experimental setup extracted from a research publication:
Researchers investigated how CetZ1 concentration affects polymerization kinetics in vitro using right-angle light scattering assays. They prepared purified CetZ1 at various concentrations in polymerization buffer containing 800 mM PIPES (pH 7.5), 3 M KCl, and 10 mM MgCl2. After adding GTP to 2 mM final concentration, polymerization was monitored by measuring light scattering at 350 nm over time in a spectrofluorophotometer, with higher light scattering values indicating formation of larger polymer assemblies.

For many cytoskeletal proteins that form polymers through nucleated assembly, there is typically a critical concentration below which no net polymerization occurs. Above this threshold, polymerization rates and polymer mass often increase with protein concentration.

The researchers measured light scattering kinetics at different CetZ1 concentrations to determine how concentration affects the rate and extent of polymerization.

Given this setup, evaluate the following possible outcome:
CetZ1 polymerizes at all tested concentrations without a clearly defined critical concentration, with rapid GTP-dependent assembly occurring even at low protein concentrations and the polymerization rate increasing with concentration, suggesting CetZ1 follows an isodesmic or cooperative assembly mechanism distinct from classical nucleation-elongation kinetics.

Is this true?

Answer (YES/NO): NO